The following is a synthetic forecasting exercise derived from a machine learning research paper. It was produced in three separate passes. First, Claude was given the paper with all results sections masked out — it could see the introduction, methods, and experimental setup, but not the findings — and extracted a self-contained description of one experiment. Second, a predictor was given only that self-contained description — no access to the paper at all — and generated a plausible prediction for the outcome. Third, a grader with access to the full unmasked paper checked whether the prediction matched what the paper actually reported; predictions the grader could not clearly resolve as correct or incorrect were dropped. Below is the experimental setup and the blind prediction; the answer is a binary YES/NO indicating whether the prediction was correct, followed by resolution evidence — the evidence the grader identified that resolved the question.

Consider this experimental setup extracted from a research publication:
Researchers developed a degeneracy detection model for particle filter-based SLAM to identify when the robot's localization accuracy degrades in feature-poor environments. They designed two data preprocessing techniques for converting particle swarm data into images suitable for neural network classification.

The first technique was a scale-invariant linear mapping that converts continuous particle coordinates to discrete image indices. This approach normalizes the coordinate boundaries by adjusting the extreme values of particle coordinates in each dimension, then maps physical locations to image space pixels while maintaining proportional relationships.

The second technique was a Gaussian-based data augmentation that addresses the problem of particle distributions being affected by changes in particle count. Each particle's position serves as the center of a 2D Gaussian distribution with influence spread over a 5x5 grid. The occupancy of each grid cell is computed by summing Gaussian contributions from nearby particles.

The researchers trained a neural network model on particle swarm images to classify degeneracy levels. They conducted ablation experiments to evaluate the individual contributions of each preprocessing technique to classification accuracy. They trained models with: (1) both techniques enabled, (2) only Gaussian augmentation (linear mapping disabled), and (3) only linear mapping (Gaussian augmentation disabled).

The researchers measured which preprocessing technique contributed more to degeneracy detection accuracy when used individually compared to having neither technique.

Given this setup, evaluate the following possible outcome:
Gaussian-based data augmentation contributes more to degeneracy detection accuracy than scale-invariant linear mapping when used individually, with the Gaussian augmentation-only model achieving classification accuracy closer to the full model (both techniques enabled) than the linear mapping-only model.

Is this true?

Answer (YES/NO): NO